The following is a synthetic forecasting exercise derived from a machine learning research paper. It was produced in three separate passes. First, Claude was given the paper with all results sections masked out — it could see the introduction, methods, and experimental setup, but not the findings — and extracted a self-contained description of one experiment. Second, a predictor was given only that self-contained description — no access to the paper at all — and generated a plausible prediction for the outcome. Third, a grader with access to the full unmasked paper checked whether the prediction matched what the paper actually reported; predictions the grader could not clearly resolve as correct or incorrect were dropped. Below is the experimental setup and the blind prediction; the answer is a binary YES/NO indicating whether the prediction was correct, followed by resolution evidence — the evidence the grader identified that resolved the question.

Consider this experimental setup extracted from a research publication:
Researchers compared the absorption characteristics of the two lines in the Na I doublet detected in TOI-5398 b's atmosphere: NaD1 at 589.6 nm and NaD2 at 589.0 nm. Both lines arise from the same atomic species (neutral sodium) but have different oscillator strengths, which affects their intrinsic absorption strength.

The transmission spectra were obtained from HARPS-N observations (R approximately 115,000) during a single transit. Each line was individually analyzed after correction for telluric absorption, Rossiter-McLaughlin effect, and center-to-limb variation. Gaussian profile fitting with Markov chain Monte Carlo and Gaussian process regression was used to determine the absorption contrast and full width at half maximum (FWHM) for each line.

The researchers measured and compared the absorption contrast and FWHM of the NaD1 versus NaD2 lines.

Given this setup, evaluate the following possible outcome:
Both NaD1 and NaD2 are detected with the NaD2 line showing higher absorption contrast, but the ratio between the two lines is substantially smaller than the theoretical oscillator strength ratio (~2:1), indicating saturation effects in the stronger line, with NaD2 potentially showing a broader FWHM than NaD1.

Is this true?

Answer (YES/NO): NO